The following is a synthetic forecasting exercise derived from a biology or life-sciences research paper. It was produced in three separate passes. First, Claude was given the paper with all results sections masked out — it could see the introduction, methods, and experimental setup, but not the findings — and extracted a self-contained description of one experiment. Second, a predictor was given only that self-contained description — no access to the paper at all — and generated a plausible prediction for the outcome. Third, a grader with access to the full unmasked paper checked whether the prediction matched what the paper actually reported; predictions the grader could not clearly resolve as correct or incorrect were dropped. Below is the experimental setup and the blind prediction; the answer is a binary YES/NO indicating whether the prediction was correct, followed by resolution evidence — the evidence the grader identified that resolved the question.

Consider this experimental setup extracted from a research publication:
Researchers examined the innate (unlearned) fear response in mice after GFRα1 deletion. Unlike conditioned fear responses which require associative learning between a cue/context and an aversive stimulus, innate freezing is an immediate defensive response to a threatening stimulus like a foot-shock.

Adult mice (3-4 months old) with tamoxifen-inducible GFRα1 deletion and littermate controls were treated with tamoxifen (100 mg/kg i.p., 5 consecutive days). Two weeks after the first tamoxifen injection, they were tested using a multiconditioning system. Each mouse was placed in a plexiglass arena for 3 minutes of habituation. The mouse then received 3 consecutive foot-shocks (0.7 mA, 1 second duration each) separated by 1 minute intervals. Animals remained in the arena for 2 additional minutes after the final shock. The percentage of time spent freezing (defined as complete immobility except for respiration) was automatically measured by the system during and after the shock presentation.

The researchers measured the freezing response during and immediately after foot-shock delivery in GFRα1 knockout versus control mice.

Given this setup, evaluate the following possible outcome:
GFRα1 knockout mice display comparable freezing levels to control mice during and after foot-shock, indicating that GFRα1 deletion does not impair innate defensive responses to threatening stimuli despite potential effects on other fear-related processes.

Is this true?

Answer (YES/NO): YES